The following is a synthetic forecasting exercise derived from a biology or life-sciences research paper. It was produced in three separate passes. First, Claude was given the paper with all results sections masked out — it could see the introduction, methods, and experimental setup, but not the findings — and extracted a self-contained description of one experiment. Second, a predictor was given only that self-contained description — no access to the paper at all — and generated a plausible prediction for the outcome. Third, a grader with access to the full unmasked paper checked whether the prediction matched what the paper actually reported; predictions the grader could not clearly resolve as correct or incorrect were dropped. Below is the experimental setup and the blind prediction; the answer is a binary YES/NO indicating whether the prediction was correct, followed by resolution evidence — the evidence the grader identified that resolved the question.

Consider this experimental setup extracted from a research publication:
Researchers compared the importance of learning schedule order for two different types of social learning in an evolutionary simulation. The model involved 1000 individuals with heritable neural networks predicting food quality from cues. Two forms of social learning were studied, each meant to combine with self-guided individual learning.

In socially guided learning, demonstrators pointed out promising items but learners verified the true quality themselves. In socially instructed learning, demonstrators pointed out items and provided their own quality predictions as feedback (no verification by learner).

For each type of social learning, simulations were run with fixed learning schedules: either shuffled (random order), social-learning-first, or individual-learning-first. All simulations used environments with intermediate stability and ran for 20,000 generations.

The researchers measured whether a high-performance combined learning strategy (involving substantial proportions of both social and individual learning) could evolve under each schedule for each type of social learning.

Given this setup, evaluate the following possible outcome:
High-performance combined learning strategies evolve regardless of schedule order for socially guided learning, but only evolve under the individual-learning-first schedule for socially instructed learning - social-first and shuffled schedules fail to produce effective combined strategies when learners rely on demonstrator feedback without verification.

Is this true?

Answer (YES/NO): NO